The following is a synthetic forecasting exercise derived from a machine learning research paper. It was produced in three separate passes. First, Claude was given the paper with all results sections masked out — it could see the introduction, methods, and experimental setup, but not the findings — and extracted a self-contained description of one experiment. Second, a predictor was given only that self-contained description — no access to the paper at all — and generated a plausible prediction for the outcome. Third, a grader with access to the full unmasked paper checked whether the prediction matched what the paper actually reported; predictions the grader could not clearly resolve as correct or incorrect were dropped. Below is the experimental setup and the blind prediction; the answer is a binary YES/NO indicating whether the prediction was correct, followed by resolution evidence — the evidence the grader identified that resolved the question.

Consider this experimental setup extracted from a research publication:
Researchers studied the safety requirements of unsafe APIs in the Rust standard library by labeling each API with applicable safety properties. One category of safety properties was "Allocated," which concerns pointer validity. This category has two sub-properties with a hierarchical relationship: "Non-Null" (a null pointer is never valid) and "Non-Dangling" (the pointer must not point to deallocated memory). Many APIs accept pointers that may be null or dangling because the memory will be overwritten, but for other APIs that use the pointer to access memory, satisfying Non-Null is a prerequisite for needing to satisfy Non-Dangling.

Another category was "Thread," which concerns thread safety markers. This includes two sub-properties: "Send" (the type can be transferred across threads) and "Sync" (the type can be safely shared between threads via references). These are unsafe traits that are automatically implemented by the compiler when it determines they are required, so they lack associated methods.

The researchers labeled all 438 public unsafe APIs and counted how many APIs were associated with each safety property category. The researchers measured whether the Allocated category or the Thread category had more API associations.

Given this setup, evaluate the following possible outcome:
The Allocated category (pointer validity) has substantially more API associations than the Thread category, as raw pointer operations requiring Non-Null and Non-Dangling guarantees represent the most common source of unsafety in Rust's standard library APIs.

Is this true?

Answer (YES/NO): YES